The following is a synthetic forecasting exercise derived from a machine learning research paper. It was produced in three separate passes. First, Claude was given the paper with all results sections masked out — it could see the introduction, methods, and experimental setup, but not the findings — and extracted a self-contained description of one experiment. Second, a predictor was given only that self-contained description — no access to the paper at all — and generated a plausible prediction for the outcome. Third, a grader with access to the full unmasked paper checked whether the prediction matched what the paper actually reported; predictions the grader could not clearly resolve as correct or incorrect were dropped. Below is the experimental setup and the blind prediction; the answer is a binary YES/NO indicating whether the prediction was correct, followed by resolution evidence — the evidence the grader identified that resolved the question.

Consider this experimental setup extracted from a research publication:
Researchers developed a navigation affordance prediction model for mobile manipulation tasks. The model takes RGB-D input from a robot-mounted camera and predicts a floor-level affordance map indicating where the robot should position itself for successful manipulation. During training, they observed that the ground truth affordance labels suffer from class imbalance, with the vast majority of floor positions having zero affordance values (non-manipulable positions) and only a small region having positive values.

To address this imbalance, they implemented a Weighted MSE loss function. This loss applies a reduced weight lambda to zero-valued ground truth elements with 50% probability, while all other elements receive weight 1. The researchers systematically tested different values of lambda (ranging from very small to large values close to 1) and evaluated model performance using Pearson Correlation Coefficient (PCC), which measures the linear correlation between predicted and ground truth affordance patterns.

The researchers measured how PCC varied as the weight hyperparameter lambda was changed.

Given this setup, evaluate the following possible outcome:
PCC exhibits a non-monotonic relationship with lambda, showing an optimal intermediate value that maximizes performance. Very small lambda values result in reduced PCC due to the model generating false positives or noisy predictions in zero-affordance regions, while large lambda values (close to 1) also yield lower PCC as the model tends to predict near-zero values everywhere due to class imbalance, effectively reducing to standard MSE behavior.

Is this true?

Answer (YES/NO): NO